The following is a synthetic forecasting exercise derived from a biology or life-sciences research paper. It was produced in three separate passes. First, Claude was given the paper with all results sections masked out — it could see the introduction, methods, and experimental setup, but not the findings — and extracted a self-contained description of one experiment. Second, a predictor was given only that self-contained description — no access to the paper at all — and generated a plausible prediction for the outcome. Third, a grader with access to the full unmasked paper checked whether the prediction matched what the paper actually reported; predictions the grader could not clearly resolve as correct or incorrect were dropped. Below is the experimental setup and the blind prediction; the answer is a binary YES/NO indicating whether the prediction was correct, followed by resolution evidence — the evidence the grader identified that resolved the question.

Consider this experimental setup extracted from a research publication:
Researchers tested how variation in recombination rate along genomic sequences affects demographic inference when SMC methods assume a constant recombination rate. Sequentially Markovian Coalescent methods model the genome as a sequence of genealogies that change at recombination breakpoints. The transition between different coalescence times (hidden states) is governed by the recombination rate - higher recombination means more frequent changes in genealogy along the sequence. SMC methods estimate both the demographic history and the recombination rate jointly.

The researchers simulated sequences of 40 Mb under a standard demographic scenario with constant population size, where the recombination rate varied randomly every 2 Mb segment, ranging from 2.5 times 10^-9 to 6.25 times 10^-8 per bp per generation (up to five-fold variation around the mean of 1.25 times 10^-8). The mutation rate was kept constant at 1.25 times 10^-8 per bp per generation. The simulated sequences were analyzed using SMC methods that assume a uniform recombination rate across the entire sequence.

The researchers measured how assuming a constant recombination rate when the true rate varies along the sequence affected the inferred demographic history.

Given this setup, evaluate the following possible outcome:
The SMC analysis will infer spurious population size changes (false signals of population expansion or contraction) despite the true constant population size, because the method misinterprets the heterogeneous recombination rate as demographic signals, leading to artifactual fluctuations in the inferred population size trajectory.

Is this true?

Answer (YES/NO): YES